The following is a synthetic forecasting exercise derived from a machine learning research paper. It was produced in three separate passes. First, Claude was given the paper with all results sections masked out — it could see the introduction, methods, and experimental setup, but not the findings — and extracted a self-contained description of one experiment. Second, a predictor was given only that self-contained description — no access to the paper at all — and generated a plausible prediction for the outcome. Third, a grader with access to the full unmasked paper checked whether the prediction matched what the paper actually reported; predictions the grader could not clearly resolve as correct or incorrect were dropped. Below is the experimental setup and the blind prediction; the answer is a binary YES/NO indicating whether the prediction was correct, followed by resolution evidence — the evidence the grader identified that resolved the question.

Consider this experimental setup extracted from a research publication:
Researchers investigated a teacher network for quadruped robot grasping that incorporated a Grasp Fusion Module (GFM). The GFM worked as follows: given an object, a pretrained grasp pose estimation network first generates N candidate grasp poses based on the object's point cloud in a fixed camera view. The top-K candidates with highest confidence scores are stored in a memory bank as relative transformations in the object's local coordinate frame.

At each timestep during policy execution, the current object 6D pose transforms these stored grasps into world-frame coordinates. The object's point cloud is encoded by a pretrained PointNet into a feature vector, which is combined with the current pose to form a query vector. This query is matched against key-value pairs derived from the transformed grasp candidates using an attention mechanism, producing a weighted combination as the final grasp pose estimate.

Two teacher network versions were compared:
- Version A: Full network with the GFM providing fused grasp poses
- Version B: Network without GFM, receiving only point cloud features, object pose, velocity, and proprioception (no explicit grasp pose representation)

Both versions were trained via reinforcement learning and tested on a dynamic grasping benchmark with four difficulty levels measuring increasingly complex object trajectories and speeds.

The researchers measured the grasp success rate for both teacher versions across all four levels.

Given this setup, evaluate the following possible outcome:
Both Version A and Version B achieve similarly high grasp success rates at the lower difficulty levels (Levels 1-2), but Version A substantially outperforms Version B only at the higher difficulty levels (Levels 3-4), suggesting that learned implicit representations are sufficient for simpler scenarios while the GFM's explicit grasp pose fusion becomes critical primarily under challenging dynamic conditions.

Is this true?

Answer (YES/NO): NO